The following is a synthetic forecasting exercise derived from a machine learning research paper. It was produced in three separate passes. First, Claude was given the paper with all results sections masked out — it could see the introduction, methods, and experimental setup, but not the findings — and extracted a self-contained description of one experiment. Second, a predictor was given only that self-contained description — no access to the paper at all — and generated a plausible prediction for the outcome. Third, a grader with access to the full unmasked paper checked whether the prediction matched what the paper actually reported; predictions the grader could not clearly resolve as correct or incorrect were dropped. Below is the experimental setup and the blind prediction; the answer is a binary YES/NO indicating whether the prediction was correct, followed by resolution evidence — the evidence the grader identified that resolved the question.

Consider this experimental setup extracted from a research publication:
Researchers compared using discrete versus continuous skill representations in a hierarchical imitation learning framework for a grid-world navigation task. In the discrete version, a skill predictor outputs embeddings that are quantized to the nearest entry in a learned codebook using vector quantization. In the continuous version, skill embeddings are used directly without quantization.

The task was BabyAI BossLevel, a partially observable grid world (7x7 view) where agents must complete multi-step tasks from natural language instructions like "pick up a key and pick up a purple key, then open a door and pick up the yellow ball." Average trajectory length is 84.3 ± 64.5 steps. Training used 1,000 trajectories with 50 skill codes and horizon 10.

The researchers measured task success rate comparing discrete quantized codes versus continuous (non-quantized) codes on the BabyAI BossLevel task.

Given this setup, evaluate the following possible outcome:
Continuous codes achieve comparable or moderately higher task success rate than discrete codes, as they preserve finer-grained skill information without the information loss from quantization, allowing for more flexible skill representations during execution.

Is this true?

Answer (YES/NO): YES